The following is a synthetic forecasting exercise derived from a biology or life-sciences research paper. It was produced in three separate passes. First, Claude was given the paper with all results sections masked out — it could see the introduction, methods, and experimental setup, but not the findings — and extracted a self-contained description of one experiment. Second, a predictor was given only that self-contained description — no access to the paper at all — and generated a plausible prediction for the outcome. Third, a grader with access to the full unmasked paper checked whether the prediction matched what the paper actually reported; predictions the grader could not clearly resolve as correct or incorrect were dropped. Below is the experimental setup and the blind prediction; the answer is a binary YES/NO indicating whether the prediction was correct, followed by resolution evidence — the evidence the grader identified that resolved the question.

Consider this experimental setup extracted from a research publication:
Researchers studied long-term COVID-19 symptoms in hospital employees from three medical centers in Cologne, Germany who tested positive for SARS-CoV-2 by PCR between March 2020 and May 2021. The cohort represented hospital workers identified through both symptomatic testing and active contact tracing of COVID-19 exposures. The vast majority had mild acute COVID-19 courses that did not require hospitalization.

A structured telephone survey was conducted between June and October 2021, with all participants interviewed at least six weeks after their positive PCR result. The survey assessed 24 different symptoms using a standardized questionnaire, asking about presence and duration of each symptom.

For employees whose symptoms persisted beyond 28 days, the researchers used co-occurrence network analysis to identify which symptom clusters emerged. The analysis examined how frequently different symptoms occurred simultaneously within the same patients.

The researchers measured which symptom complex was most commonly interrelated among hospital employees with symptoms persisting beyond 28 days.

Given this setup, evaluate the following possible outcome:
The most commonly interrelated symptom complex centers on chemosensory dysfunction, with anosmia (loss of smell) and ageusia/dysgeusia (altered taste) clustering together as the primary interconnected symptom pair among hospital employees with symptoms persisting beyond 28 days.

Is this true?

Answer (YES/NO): NO